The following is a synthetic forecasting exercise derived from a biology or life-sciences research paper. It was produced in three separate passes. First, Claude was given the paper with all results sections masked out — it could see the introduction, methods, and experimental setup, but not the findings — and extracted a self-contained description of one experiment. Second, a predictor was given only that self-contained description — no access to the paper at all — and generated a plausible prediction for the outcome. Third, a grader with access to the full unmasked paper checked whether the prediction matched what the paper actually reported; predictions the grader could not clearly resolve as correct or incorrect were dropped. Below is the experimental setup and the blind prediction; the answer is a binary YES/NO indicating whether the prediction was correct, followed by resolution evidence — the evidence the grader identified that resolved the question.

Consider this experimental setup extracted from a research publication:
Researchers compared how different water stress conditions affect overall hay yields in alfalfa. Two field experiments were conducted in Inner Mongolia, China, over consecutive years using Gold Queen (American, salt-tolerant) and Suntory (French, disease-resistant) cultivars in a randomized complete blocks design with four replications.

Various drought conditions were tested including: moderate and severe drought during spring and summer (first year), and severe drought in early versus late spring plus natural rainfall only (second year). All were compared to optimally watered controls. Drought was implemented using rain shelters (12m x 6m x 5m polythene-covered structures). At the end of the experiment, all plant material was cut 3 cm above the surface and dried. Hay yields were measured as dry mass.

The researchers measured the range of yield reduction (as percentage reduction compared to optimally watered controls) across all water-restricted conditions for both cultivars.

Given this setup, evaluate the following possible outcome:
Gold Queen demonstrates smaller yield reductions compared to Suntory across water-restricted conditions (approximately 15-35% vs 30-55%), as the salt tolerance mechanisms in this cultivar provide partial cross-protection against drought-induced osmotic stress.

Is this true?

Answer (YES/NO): NO